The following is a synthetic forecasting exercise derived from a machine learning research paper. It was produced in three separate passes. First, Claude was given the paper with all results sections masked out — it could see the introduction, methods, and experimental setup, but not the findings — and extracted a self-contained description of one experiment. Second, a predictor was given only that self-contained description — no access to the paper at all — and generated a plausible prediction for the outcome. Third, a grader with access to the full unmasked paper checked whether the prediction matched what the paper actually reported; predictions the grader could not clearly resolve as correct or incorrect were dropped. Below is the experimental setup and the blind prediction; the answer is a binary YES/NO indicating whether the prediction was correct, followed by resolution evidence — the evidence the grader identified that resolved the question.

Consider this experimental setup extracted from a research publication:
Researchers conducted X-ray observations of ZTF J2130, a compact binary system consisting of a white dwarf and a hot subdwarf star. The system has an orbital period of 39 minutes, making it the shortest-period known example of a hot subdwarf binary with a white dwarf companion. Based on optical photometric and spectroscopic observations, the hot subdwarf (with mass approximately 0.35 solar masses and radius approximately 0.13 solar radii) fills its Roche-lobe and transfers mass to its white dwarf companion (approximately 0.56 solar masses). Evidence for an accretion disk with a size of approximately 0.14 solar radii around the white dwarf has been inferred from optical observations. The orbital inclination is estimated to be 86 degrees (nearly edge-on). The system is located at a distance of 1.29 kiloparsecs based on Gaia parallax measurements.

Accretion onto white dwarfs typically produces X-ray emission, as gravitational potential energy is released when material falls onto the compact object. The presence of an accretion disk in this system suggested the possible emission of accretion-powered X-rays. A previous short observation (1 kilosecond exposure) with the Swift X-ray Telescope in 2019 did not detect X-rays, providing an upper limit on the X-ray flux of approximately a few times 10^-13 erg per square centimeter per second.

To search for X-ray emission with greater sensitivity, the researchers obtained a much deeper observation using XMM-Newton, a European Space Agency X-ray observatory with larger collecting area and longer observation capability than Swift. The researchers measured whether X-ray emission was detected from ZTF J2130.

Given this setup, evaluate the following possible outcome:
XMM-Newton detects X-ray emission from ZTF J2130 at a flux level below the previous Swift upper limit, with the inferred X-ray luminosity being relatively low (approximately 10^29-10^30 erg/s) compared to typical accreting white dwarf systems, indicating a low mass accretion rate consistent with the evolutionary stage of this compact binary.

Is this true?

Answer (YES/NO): NO